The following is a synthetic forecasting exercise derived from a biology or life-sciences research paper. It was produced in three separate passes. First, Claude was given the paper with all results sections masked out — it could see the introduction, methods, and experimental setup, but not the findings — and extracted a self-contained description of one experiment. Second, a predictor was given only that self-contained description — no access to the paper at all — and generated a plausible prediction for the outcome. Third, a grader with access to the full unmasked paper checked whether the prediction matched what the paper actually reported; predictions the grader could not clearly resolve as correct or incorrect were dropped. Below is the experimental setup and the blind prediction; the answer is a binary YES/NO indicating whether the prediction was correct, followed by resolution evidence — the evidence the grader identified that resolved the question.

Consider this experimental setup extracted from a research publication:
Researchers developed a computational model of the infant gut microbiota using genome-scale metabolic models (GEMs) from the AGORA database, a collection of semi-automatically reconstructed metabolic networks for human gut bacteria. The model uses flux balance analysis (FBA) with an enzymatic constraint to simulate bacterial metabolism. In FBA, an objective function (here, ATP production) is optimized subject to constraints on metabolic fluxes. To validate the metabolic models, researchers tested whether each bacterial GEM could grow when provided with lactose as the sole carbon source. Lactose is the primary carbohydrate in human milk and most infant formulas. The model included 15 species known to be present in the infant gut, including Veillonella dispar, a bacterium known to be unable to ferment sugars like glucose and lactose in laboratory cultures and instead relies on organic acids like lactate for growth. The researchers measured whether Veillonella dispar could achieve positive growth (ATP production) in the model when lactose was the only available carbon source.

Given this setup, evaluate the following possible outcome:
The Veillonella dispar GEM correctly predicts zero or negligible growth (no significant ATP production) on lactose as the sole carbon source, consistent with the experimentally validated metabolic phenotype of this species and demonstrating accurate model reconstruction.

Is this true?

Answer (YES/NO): YES